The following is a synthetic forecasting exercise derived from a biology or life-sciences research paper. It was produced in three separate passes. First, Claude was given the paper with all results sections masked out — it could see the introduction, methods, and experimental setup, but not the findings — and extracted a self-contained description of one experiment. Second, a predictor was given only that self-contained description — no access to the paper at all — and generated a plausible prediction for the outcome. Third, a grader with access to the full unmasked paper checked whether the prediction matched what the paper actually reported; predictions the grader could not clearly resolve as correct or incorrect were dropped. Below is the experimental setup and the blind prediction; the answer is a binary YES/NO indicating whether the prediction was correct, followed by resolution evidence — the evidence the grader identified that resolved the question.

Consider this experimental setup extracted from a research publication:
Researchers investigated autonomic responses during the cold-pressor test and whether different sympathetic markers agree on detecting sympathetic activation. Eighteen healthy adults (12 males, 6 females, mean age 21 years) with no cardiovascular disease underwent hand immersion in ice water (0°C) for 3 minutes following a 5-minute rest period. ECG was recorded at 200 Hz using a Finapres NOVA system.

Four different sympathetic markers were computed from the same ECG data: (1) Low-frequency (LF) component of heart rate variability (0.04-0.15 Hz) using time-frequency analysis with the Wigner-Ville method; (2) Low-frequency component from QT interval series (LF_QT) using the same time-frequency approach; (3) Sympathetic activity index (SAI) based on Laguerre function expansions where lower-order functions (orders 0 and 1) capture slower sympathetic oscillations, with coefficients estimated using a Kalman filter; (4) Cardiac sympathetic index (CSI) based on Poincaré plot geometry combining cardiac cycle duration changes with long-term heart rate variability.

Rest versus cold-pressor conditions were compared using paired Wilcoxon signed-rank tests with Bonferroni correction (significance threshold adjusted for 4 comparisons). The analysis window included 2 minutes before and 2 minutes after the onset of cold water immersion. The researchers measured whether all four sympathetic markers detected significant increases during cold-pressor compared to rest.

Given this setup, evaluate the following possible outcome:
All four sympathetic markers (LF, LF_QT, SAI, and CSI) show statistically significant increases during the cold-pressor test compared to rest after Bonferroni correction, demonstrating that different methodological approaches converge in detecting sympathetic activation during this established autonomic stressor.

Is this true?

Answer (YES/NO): NO